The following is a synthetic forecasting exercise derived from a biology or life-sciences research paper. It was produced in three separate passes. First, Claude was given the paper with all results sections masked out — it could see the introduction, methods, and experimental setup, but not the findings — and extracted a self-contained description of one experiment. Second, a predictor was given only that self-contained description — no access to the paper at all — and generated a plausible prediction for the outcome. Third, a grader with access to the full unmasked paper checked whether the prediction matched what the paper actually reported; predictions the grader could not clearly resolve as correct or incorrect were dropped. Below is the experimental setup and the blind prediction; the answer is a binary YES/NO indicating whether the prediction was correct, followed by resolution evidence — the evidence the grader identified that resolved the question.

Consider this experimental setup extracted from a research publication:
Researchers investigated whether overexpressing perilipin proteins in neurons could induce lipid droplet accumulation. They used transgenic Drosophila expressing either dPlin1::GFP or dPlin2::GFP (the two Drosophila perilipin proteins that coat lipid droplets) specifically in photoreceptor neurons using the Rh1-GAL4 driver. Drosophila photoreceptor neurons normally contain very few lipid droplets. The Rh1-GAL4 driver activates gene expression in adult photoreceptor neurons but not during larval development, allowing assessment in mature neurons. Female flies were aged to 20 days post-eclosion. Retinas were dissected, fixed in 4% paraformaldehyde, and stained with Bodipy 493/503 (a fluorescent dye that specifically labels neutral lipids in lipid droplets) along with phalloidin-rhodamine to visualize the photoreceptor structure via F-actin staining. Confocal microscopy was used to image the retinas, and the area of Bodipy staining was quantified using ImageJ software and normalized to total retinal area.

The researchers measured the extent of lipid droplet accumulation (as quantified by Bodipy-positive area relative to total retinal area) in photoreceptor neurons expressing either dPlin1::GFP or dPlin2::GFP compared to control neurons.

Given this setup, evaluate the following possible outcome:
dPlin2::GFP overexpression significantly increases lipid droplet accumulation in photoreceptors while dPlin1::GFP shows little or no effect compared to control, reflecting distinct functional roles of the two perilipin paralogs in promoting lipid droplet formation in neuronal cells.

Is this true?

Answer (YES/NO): NO